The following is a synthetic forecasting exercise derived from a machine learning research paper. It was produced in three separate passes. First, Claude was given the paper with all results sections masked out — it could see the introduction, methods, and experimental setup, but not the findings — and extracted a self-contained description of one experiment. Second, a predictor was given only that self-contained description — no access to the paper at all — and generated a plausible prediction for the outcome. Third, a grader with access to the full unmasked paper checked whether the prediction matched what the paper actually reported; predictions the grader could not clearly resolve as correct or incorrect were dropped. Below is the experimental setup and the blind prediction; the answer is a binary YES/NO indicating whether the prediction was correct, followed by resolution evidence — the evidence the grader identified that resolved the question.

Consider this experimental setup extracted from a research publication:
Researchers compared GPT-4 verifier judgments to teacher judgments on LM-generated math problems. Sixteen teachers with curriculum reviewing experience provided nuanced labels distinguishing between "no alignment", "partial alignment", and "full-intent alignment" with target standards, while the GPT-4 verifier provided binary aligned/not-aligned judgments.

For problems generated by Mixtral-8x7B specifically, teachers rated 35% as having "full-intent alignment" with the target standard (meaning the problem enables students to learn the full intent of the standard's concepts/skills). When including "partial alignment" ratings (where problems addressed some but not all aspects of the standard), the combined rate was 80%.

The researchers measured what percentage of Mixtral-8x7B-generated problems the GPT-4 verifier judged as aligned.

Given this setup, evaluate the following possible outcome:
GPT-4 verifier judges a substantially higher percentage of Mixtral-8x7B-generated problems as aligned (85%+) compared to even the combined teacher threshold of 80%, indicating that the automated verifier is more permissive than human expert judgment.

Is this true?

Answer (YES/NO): NO